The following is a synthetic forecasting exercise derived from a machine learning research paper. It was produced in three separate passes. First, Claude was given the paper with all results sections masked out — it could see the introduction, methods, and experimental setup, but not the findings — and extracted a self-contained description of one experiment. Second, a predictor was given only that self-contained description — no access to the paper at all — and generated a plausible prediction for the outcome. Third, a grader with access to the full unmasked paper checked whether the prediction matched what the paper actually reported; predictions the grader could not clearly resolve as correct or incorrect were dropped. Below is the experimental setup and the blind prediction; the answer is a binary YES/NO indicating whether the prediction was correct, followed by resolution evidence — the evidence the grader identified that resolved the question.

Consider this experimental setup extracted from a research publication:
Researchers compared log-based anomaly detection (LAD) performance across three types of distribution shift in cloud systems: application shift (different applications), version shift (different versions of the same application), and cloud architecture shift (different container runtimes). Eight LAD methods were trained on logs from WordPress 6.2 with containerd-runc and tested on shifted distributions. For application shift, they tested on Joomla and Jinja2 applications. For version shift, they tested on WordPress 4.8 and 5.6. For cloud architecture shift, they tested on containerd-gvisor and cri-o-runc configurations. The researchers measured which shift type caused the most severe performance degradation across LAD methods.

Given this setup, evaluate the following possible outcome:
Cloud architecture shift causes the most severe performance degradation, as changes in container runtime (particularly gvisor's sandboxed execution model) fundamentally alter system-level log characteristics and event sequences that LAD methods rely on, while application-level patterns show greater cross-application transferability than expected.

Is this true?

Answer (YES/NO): YES